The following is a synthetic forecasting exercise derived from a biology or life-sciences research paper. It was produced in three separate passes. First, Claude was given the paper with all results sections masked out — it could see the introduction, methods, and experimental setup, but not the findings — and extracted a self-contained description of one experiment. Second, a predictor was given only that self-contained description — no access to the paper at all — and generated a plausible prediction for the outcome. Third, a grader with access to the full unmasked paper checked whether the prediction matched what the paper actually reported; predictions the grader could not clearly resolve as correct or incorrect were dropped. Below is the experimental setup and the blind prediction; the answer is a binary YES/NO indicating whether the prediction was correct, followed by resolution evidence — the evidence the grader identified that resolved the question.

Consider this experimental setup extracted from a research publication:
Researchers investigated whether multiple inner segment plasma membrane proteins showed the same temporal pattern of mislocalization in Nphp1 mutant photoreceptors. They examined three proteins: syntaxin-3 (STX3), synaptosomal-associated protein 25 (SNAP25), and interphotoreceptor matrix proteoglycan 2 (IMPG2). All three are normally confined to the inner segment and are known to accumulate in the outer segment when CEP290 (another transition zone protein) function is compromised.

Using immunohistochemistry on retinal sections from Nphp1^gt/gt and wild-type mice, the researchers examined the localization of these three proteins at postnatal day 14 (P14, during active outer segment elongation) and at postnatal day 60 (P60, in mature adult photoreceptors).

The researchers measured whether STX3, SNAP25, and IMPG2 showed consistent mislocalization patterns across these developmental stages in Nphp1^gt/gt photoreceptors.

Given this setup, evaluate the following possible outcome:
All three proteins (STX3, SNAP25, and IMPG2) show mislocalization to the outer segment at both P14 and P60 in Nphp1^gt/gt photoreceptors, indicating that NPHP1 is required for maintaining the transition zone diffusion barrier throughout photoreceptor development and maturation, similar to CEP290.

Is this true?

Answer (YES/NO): NO